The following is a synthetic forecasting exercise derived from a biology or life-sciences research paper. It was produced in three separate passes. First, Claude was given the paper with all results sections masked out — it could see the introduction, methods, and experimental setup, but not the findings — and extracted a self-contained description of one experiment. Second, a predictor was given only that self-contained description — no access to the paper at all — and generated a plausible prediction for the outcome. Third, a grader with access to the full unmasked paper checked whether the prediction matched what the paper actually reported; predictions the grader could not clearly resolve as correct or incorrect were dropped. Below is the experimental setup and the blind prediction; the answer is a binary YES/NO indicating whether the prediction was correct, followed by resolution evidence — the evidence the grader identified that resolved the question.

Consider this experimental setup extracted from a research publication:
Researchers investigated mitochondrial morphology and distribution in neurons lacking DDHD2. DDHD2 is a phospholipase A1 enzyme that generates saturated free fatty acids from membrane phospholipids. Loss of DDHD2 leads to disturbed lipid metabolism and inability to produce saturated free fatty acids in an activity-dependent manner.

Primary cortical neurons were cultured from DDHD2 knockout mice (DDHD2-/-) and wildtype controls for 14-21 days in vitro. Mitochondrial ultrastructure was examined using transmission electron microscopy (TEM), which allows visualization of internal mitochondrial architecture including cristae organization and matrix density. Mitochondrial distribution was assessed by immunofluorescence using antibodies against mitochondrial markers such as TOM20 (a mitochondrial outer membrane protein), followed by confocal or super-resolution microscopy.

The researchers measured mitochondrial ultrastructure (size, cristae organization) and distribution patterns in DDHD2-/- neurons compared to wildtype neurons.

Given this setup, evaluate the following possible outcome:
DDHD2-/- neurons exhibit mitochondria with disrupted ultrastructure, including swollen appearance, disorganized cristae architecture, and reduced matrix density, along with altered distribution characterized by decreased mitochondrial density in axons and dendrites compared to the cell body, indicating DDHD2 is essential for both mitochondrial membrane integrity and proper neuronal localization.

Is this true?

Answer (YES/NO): NO